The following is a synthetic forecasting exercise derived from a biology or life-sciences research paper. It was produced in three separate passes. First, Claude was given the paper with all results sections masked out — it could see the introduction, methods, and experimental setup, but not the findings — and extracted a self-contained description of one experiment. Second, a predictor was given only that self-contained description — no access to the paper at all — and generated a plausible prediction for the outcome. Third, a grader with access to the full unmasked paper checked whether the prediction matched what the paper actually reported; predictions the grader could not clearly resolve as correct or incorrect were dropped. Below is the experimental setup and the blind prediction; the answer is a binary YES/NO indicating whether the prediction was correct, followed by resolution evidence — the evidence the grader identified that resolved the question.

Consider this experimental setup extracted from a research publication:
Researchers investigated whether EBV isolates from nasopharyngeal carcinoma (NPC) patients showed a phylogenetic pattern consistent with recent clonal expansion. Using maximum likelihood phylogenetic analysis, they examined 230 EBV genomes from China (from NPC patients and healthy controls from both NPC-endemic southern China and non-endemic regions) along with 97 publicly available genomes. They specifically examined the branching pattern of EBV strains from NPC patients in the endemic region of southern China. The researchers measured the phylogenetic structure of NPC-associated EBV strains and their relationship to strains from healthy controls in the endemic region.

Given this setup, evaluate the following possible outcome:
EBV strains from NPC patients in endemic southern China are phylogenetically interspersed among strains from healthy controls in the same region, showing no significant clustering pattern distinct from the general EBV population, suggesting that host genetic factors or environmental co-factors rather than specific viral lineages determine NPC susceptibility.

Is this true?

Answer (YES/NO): NO